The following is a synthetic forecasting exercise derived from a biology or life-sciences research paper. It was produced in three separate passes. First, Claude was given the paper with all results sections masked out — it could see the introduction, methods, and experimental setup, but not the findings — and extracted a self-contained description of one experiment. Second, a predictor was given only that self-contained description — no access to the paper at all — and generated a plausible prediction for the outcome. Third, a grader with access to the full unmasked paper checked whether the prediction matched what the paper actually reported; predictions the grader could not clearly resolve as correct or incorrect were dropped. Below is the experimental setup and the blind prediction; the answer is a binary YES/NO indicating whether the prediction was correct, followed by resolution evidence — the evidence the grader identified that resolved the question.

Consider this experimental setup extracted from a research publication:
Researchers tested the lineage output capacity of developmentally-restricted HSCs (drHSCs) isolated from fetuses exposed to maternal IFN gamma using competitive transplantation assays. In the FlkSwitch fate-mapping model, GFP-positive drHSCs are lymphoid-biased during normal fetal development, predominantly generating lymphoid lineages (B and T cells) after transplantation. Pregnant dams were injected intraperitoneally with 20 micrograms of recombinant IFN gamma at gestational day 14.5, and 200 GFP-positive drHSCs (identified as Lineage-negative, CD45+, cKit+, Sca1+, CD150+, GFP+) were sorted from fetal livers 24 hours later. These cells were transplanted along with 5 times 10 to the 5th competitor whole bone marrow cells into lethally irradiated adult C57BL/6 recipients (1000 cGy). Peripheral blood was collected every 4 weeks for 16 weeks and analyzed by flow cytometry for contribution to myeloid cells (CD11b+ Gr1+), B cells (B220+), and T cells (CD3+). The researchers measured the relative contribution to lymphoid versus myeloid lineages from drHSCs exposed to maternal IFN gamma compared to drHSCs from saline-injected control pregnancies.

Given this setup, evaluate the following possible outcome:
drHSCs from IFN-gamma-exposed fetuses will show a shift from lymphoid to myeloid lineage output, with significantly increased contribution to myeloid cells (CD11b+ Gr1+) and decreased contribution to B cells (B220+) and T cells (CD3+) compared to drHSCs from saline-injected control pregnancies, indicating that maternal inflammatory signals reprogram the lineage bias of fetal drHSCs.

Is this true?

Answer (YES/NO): NO